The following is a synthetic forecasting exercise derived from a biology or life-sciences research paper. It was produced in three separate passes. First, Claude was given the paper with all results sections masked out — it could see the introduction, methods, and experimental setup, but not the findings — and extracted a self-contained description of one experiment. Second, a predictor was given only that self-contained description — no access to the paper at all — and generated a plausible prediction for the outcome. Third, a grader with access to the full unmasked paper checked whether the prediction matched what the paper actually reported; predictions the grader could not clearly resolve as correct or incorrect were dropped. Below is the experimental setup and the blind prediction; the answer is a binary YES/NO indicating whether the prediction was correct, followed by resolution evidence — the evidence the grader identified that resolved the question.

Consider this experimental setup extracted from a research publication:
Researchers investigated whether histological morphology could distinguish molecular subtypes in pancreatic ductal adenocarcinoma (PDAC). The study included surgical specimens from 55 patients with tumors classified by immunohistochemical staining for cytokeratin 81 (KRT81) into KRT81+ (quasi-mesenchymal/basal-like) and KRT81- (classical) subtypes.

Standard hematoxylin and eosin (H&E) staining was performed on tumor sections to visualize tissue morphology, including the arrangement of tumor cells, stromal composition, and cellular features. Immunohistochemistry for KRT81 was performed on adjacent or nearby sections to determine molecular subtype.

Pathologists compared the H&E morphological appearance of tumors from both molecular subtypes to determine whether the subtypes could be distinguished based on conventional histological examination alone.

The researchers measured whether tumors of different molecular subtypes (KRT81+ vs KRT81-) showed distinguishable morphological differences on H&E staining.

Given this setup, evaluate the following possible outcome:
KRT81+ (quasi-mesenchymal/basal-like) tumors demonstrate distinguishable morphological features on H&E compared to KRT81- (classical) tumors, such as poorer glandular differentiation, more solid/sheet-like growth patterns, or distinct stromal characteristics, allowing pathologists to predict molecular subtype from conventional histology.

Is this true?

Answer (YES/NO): NO